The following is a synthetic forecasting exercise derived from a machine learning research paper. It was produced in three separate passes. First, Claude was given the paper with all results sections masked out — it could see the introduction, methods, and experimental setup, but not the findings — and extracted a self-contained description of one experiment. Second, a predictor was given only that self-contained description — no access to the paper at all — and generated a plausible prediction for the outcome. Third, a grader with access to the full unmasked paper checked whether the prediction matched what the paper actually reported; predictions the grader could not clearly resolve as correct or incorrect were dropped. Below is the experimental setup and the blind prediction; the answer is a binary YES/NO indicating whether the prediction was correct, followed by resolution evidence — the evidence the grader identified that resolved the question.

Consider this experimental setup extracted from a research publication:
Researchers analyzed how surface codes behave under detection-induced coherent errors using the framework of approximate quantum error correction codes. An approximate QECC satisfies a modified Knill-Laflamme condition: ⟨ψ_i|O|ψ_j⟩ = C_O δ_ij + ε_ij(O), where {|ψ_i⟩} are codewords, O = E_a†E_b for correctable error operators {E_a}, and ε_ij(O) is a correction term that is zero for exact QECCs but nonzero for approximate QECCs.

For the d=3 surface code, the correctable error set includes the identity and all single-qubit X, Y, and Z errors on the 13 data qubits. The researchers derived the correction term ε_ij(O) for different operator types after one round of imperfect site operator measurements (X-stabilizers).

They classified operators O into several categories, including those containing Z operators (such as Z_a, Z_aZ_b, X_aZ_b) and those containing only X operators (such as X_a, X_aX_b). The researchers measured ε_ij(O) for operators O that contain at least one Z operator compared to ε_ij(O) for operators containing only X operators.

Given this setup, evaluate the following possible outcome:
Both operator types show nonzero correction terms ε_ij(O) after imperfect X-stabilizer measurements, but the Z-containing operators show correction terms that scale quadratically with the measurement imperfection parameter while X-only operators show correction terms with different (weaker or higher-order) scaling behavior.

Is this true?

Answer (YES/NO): NO